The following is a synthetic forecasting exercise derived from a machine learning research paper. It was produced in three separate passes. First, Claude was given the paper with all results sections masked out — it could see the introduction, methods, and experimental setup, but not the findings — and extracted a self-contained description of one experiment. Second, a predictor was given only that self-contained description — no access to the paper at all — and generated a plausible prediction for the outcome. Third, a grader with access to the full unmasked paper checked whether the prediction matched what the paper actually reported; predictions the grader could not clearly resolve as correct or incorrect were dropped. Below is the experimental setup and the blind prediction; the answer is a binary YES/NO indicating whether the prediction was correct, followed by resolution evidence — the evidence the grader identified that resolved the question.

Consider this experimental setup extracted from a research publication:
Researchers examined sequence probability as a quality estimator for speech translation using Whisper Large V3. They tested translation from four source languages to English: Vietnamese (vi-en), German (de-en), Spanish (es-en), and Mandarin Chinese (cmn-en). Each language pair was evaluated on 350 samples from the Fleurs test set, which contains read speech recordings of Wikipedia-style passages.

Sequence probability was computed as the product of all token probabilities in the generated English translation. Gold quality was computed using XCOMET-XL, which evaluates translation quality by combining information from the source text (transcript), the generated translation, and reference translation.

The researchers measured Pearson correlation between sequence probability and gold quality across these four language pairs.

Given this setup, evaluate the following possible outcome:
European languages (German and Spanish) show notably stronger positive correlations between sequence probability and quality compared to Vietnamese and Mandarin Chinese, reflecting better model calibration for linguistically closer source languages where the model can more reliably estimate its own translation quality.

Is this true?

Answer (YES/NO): YES